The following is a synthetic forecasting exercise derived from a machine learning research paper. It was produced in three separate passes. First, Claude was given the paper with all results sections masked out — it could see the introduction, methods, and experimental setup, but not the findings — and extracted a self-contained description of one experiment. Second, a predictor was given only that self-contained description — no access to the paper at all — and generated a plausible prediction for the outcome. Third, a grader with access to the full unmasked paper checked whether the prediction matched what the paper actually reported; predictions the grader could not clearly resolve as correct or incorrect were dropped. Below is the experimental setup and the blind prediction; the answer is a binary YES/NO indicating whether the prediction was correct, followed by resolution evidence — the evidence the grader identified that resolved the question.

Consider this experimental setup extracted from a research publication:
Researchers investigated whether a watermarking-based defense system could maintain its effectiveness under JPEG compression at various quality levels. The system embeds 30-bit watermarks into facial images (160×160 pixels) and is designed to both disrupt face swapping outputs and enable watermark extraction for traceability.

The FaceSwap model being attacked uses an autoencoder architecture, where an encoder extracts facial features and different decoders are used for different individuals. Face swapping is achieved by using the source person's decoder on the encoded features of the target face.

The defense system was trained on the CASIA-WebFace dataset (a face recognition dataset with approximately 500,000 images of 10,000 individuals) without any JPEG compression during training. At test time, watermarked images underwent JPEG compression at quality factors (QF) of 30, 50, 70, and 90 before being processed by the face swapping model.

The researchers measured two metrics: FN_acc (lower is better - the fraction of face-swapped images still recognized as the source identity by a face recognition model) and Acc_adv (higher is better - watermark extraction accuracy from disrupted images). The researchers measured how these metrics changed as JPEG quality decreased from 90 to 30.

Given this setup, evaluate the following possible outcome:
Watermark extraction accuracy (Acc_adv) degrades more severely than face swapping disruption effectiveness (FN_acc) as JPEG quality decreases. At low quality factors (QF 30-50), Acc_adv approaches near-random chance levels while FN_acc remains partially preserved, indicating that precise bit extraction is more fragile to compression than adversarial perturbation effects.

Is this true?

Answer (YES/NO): NO